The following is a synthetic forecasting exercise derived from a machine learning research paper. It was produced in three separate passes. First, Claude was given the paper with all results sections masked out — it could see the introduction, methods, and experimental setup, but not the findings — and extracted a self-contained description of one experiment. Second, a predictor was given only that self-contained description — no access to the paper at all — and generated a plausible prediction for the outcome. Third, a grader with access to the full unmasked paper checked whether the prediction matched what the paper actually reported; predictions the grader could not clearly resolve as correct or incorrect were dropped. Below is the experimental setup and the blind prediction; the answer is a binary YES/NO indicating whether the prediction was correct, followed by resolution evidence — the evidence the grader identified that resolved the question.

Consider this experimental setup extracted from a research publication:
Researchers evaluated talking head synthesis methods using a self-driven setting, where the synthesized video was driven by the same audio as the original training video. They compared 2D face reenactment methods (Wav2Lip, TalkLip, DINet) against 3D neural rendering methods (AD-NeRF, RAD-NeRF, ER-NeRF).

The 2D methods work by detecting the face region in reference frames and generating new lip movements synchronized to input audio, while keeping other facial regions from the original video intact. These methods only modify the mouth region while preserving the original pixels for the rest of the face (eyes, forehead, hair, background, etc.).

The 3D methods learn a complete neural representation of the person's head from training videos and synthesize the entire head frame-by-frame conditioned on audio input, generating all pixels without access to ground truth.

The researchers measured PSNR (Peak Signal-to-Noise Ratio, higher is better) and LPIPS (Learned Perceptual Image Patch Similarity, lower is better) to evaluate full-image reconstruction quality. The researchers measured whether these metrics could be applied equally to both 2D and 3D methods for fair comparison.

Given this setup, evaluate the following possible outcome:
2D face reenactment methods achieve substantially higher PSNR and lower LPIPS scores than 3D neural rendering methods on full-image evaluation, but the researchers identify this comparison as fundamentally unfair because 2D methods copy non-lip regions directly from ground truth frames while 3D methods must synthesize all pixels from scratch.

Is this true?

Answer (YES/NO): NO